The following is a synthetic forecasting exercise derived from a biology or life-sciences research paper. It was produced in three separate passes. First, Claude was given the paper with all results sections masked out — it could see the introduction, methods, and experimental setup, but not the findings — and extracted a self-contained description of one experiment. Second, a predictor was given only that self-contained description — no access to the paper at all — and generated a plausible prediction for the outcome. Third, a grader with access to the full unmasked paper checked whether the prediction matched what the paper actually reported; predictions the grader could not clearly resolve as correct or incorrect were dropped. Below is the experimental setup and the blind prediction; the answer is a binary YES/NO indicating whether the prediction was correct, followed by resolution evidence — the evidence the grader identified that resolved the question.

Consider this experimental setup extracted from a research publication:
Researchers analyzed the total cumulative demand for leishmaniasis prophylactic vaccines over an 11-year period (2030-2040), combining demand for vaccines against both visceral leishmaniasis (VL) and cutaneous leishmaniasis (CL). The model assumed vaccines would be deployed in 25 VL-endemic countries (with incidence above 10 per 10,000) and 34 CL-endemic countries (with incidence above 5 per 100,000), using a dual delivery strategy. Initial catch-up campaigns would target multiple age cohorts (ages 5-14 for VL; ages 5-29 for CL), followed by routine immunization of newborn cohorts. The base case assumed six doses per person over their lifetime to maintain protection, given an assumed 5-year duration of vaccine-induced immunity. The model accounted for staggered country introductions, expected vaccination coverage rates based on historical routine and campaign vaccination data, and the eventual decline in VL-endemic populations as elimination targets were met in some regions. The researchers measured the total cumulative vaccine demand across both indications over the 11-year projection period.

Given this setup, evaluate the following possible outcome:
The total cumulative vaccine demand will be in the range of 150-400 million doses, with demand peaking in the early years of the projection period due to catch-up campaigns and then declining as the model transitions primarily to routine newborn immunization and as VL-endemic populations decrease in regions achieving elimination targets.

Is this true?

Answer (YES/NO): NO